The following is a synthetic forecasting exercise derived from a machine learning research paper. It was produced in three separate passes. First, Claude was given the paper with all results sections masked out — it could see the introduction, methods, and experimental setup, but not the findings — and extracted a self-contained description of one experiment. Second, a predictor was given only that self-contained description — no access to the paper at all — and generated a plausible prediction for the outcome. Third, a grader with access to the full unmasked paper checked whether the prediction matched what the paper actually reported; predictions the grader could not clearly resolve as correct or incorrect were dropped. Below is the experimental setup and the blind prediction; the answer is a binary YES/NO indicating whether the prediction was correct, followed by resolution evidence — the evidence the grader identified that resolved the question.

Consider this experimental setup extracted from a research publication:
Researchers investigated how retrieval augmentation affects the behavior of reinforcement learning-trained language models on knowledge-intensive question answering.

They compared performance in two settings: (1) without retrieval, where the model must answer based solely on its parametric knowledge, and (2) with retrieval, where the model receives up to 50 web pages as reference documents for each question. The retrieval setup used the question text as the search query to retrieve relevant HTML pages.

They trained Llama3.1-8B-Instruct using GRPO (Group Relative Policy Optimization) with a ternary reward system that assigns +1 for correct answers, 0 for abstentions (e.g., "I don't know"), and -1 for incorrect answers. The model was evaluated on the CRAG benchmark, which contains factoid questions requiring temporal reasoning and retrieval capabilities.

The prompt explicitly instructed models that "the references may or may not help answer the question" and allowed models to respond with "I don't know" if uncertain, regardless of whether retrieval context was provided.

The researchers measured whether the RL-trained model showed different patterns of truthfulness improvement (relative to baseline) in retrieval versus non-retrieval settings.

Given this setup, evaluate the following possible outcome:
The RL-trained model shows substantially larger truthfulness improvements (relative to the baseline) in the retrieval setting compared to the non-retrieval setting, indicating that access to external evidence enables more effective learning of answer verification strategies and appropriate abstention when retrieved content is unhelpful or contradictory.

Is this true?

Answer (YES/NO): YES